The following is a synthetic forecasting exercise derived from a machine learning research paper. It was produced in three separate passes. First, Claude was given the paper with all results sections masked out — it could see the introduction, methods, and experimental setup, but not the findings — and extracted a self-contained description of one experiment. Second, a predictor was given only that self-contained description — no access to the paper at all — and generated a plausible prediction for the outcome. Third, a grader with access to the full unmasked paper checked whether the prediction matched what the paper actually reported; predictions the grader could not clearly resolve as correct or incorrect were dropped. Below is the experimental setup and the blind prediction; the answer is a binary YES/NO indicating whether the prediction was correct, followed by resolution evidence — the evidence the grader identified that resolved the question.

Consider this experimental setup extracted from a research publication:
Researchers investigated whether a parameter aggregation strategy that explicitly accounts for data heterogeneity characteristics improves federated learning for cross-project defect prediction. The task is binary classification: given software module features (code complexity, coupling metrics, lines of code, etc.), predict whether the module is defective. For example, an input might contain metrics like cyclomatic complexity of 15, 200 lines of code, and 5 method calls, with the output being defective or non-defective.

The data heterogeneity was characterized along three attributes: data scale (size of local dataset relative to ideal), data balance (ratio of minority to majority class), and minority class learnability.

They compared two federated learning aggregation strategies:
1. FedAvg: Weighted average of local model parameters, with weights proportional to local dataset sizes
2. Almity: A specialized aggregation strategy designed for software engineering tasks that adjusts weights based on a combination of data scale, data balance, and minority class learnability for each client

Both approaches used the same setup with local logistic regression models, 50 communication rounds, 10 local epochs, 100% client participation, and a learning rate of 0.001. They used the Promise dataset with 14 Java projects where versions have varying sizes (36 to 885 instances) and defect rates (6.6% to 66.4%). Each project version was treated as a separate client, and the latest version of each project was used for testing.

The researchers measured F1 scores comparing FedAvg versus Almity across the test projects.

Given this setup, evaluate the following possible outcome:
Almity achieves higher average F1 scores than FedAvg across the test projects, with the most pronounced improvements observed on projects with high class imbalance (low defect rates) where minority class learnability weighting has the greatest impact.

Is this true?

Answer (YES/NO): NO